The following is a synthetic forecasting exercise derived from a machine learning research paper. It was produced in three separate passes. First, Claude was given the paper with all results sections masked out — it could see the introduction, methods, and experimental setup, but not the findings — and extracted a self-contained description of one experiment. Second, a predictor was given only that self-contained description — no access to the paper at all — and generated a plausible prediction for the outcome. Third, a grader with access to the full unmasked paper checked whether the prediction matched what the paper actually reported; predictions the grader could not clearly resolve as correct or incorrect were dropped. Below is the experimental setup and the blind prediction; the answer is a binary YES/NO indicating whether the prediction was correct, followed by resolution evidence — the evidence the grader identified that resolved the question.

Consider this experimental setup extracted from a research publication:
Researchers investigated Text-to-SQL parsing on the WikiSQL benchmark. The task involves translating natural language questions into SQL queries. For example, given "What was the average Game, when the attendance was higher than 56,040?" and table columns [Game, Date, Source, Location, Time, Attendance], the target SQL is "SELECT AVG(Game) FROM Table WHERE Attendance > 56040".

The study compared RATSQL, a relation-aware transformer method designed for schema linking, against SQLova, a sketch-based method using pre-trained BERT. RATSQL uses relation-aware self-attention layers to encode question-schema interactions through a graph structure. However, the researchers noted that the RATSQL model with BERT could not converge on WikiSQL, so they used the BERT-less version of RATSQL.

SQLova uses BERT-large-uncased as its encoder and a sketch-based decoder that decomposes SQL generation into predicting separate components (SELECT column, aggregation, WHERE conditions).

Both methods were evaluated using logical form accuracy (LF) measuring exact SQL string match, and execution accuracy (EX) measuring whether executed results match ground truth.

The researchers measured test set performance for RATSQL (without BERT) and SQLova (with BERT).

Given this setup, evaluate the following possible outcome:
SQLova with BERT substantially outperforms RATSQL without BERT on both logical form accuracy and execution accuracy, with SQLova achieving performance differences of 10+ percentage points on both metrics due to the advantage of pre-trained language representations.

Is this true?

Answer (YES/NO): NO